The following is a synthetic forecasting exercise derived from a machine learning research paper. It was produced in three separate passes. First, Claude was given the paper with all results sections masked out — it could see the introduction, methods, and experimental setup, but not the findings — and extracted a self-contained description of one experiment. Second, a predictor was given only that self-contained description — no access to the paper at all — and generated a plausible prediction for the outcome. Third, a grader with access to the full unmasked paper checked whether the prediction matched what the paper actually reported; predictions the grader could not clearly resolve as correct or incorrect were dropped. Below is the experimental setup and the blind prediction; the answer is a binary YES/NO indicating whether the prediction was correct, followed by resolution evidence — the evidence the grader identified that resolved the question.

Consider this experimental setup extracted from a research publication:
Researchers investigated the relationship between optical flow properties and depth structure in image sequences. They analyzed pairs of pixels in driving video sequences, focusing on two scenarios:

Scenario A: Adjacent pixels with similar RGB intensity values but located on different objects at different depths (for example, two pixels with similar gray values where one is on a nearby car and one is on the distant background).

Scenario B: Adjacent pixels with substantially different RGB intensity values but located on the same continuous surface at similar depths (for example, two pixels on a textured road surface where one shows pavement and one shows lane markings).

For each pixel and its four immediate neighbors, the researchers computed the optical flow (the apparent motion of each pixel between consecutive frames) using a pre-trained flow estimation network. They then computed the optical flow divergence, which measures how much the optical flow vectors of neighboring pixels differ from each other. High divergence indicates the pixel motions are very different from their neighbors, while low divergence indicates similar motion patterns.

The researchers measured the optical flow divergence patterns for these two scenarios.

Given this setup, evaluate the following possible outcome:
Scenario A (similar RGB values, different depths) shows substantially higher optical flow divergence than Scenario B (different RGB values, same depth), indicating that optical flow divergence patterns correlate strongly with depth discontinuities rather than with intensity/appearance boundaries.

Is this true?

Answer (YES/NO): YES